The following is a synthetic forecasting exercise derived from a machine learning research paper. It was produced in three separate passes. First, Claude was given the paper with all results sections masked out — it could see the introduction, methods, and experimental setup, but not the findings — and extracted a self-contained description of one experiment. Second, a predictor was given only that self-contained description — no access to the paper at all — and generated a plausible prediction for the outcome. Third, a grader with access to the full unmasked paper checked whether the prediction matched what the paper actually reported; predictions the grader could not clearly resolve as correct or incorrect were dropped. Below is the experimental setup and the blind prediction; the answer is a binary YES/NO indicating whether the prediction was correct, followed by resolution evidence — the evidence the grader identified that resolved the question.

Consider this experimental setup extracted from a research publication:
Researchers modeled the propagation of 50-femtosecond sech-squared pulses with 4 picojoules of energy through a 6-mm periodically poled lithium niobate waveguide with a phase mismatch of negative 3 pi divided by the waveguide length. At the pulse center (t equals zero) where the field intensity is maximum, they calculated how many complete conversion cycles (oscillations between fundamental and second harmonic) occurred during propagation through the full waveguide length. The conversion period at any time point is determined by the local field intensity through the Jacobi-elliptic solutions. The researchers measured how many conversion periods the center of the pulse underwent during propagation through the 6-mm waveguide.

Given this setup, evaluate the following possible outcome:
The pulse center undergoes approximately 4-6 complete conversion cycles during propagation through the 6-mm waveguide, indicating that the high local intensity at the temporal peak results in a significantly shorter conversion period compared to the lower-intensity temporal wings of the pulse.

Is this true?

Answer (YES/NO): YES